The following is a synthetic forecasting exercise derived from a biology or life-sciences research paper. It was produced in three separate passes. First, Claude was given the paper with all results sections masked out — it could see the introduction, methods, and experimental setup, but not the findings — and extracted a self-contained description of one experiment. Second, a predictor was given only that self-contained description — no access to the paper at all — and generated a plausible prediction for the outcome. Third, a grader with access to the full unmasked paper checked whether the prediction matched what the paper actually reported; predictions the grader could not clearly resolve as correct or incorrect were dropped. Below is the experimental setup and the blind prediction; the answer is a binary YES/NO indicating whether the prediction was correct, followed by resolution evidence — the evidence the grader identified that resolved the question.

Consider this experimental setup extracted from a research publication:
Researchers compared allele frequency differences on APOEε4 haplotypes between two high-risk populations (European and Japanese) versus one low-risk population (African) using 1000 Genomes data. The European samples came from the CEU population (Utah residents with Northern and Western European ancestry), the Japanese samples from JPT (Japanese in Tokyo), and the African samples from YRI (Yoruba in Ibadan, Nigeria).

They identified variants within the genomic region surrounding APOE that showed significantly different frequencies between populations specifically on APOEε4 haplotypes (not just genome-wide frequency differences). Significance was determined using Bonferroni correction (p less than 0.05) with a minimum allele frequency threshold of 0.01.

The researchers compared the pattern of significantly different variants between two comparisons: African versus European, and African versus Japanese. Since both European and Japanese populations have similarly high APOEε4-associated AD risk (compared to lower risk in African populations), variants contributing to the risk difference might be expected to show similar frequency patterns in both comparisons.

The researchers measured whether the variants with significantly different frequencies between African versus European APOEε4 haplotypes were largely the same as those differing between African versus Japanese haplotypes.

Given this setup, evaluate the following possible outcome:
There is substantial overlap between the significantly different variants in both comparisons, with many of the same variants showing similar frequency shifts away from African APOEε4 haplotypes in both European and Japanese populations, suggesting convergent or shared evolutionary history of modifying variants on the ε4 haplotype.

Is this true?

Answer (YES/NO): YES